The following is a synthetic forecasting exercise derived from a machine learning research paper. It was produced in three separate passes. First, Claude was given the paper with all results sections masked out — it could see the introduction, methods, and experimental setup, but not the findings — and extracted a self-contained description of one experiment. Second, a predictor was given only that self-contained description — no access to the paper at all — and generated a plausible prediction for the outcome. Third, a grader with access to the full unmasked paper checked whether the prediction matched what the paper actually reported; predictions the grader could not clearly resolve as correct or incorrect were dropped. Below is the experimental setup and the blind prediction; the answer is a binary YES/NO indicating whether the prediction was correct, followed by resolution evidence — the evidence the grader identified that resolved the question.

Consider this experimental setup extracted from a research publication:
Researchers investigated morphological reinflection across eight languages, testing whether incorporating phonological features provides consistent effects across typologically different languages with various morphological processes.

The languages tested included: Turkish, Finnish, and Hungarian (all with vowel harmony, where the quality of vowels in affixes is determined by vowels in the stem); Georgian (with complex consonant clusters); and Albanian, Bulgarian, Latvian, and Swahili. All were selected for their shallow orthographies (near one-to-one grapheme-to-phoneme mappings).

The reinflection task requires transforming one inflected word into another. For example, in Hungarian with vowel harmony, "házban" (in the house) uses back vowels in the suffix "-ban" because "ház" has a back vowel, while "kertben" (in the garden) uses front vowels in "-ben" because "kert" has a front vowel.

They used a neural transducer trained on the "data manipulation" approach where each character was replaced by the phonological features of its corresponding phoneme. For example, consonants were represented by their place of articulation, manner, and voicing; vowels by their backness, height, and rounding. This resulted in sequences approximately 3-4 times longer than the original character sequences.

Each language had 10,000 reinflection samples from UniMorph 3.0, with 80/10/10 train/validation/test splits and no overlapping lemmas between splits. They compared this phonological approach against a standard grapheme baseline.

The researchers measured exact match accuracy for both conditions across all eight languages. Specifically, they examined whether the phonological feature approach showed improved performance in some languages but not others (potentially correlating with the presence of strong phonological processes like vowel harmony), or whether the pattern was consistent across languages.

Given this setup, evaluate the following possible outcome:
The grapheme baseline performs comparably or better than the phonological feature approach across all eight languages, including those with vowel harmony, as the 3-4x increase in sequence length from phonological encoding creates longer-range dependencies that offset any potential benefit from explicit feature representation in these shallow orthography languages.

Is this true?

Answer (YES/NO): NO